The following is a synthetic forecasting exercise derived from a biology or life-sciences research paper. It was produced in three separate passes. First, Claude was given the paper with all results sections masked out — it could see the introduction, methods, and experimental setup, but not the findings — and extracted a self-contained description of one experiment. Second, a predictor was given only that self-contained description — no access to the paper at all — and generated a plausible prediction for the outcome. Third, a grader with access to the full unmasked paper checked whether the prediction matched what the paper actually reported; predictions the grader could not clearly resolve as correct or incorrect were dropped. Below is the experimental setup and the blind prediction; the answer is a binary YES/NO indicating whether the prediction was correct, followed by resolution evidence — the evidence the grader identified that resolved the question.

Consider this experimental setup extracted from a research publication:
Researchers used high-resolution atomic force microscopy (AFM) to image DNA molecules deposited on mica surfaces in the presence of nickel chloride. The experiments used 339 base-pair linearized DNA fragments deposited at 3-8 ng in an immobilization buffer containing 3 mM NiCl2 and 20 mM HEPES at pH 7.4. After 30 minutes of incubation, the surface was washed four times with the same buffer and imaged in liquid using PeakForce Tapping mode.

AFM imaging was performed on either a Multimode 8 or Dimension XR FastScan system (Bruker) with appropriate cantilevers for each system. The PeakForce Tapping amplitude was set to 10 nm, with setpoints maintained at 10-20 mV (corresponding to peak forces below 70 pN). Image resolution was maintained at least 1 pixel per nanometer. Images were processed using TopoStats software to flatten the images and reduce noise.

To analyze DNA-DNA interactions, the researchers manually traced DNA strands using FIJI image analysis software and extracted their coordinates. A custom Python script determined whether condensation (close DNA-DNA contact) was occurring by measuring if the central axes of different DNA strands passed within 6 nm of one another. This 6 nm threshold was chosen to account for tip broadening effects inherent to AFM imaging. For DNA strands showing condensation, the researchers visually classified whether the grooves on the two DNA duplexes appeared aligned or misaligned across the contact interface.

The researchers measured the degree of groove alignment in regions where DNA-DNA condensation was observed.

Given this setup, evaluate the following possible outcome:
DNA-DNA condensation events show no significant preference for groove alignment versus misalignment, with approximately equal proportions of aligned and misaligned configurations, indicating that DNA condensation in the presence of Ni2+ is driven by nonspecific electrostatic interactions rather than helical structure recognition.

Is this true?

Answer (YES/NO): NO